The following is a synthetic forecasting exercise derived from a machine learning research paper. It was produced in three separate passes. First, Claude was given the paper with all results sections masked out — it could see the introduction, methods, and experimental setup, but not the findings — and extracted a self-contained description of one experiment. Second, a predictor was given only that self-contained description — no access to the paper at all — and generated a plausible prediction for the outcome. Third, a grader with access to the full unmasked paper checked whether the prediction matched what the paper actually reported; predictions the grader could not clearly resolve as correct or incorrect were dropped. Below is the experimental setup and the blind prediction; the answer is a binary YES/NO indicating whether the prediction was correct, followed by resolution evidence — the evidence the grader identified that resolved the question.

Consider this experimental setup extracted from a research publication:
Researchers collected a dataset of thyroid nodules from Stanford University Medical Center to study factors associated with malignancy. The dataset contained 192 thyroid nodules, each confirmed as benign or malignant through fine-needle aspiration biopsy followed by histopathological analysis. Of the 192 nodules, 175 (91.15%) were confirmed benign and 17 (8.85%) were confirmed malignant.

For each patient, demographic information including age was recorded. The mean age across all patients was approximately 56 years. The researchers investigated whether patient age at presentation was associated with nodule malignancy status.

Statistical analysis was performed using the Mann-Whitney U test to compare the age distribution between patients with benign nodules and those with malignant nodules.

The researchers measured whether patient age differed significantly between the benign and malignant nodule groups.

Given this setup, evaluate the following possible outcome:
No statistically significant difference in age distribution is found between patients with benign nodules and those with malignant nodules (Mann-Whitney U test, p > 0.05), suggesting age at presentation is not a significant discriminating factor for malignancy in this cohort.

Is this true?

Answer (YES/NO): NO